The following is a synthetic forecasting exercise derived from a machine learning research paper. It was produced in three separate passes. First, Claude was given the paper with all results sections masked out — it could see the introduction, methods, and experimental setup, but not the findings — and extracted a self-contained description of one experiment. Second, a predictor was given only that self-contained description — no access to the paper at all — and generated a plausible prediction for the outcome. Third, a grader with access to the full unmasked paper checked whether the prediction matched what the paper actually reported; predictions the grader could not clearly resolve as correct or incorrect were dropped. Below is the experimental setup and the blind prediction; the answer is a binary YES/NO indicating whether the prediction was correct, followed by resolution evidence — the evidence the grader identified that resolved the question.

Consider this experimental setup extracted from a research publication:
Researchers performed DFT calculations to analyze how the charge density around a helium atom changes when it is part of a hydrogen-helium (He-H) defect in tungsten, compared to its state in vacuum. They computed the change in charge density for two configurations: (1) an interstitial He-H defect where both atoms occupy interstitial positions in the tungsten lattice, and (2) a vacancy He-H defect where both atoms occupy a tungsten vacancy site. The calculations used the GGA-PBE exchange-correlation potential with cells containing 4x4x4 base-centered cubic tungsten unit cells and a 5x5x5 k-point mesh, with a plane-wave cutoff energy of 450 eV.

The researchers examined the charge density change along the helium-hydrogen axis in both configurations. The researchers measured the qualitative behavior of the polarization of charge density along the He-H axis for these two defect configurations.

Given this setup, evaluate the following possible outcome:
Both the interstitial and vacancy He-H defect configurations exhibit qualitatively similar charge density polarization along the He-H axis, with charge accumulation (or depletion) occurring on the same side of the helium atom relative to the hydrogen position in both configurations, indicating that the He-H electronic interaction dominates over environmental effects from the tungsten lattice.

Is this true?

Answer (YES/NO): NO